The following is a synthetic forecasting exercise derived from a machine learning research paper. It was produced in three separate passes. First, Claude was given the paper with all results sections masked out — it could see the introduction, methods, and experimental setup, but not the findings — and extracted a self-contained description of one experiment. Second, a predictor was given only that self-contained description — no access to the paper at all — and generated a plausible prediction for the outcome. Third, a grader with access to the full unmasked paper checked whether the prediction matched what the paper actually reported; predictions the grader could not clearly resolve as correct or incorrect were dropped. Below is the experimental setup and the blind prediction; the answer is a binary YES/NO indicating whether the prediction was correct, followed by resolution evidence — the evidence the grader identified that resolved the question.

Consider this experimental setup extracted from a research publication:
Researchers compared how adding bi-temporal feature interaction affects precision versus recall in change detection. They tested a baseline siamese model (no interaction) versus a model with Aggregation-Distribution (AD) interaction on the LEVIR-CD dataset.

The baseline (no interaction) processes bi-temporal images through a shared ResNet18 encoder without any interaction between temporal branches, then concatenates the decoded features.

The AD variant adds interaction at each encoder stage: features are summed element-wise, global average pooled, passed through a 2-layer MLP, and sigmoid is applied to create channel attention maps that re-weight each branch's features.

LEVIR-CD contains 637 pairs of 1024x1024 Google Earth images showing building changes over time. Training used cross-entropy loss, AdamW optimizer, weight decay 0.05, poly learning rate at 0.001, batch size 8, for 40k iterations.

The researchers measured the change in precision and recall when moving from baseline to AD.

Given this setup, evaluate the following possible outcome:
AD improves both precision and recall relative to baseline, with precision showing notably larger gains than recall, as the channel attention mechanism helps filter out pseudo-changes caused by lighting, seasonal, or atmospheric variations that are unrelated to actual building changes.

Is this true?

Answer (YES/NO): YES